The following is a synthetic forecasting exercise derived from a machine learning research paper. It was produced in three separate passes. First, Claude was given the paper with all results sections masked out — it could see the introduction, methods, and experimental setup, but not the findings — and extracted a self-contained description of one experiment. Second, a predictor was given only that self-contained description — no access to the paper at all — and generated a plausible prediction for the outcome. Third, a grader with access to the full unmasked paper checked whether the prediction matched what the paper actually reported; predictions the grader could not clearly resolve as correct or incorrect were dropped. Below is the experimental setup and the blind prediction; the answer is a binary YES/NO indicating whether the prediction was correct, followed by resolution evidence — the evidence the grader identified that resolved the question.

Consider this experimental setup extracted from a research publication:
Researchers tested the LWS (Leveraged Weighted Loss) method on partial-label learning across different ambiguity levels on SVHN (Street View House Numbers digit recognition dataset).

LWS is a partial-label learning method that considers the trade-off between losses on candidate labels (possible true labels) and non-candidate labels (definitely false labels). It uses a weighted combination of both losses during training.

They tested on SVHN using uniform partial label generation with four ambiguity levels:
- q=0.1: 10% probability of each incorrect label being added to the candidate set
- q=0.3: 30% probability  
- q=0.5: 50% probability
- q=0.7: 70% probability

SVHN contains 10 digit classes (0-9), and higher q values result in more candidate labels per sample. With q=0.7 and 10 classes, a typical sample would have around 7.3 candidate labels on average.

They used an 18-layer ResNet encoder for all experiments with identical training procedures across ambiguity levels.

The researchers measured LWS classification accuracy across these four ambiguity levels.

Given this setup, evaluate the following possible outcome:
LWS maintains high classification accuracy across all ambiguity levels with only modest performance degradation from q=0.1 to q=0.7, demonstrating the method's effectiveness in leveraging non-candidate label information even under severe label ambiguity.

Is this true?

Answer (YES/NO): NO